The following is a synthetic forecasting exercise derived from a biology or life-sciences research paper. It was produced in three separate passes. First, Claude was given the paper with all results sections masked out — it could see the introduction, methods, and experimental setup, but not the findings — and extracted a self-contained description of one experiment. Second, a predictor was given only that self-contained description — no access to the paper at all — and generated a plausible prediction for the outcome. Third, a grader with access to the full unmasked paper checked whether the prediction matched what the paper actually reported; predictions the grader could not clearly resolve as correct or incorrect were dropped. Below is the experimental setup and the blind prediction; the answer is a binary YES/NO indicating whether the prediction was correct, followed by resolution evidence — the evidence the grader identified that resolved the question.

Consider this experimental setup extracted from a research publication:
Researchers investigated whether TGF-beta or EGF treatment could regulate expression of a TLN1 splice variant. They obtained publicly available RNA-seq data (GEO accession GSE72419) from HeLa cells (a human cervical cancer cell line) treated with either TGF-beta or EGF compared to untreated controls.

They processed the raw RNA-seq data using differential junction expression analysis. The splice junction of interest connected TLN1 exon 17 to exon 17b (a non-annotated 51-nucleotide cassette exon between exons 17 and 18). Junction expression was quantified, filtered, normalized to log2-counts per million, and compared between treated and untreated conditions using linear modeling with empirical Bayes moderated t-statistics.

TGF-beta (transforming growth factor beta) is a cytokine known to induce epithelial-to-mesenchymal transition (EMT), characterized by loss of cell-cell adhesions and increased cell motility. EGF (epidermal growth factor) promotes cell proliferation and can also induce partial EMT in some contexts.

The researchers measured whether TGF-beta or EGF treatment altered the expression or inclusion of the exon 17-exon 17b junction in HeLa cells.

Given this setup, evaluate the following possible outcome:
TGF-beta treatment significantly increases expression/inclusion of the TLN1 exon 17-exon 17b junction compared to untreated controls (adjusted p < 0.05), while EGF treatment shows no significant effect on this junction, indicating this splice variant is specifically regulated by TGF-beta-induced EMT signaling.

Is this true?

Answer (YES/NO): NO